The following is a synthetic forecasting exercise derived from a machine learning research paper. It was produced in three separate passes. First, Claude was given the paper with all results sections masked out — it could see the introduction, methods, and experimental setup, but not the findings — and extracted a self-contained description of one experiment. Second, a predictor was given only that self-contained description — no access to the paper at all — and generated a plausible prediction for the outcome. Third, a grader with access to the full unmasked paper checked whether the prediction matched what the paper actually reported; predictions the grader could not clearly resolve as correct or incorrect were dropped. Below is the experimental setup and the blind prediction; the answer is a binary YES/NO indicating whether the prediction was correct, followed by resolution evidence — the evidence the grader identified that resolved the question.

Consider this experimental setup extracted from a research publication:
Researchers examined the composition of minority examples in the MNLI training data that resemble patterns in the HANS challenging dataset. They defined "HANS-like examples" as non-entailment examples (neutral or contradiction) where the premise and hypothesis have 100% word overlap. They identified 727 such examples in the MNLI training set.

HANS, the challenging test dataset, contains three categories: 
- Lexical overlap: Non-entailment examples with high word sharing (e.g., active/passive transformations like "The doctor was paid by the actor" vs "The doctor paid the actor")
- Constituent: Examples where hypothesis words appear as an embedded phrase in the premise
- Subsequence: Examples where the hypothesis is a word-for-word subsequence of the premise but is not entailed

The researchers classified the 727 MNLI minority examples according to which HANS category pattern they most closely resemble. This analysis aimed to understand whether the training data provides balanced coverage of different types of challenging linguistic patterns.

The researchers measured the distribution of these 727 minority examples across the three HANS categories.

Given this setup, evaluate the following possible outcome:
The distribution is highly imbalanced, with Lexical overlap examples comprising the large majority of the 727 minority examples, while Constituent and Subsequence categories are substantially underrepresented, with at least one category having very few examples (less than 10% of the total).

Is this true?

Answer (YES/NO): YES